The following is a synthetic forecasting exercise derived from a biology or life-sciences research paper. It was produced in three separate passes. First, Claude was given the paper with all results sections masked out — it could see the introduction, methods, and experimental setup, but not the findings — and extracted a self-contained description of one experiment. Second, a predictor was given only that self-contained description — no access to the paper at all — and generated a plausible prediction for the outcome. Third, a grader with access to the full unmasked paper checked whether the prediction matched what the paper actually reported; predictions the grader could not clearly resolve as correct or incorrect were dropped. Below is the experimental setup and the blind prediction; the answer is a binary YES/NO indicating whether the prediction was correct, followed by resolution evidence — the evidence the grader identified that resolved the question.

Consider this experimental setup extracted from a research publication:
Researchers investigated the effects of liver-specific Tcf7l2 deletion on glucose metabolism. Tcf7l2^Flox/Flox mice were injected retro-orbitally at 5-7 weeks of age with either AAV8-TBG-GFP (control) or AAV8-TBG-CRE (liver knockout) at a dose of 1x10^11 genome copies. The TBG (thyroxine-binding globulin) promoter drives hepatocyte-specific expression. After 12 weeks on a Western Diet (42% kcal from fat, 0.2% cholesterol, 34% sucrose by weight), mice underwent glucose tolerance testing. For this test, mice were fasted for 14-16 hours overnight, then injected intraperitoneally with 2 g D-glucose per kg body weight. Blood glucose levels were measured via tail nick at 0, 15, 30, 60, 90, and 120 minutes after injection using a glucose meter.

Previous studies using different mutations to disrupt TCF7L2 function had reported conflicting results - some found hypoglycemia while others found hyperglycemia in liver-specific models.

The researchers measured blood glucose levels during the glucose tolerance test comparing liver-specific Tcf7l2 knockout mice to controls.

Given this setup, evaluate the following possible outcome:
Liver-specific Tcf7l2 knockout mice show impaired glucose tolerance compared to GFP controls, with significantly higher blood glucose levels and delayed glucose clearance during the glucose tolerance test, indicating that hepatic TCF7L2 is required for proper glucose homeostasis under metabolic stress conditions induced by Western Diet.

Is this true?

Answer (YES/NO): NO